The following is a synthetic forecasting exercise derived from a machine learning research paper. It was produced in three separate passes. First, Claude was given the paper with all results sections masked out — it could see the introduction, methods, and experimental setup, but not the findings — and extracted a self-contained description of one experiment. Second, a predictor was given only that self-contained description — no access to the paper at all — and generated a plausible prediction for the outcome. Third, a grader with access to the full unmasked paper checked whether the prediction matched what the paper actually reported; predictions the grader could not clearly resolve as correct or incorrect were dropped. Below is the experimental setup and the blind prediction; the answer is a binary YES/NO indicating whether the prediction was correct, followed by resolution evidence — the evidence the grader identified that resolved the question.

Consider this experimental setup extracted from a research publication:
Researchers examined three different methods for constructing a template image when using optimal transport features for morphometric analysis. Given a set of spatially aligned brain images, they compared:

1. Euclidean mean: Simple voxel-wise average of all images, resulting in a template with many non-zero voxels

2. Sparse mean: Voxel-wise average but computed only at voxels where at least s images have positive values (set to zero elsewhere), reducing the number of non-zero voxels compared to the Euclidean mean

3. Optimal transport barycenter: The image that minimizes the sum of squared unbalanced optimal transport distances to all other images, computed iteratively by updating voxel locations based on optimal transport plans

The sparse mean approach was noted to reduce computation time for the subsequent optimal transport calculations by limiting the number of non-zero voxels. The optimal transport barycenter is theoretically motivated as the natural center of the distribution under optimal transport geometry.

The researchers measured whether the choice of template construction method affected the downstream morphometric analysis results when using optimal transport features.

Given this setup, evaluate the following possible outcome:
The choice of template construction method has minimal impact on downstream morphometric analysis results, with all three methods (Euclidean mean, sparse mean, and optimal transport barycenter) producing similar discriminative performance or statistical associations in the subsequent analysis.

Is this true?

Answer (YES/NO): YES